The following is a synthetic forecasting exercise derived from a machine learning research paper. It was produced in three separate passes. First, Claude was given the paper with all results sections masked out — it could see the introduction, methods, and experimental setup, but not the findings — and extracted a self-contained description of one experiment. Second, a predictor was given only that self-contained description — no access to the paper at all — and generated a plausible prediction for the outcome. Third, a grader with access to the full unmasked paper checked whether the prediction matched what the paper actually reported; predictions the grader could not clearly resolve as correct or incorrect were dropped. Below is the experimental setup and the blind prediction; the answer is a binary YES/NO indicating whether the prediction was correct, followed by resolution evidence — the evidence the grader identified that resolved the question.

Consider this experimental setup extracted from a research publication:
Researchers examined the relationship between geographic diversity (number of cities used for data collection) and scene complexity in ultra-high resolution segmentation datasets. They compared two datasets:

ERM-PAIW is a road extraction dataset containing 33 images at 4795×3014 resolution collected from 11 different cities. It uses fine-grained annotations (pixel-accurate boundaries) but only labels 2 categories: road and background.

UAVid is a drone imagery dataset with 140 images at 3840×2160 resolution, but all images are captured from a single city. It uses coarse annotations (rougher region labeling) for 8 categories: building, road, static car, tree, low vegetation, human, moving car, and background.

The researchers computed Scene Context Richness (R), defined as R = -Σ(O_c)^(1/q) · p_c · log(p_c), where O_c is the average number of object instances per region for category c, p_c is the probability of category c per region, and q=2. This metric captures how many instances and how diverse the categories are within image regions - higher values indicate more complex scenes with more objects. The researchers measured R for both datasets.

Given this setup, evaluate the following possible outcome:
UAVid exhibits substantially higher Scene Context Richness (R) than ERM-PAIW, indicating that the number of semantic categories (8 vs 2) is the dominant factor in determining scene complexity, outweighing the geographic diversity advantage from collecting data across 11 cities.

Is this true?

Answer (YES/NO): YES